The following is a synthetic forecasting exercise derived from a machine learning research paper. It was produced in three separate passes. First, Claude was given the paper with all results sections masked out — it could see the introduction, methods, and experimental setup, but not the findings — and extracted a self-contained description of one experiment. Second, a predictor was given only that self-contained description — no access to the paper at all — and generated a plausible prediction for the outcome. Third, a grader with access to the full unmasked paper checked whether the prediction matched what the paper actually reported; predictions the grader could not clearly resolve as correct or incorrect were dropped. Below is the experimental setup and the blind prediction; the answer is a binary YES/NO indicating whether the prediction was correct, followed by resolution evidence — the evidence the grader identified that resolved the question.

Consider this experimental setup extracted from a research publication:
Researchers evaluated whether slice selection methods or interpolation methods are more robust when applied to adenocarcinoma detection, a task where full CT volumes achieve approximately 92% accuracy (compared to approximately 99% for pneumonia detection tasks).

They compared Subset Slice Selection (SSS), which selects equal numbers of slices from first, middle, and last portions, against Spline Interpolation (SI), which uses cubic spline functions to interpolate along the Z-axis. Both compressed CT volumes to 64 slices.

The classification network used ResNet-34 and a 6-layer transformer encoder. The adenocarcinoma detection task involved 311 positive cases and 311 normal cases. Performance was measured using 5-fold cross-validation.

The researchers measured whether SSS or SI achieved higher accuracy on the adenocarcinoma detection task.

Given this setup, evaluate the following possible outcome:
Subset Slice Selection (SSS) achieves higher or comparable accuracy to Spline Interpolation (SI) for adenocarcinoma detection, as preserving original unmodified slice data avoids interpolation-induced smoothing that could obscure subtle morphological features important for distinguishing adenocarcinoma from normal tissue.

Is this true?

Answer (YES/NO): YES